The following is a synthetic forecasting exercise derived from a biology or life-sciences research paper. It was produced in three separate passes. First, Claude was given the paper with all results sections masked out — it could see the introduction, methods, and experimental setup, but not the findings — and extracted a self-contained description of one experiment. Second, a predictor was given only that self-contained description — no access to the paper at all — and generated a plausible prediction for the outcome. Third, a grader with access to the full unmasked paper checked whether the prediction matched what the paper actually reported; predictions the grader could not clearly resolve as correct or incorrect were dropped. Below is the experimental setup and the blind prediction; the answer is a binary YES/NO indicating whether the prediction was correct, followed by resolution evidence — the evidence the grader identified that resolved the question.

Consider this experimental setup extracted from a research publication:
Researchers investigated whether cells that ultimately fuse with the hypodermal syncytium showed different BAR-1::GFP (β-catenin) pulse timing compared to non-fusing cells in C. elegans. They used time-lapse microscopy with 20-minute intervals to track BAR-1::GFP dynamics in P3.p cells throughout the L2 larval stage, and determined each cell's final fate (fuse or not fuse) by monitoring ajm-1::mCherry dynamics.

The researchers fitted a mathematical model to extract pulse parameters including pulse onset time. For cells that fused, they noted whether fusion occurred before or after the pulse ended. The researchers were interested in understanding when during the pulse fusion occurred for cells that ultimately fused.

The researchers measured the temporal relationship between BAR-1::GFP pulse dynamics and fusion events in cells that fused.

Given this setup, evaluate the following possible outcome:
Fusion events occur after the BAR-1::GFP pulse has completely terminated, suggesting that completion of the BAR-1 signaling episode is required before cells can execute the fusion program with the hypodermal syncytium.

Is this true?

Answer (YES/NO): NO